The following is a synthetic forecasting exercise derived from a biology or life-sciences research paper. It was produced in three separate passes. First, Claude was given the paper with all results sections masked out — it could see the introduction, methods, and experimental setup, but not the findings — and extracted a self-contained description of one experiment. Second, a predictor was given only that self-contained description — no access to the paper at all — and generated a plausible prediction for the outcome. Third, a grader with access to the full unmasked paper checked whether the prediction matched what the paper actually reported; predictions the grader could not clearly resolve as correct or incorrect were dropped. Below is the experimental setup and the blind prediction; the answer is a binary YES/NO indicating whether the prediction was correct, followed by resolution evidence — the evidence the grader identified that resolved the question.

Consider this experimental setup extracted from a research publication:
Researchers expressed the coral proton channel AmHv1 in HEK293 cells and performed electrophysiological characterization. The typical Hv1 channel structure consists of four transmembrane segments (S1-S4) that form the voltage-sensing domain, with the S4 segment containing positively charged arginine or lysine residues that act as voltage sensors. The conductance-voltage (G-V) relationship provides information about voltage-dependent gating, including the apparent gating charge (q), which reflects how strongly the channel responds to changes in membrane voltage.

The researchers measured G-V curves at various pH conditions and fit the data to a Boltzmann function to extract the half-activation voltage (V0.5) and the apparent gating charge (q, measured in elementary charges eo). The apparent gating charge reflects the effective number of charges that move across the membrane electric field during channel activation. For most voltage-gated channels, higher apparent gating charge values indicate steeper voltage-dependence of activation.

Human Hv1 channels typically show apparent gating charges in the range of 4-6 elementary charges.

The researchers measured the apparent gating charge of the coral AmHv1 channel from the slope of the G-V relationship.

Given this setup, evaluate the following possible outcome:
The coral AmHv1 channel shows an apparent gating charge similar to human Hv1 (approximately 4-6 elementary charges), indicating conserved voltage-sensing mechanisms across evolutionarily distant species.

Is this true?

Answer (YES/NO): NO